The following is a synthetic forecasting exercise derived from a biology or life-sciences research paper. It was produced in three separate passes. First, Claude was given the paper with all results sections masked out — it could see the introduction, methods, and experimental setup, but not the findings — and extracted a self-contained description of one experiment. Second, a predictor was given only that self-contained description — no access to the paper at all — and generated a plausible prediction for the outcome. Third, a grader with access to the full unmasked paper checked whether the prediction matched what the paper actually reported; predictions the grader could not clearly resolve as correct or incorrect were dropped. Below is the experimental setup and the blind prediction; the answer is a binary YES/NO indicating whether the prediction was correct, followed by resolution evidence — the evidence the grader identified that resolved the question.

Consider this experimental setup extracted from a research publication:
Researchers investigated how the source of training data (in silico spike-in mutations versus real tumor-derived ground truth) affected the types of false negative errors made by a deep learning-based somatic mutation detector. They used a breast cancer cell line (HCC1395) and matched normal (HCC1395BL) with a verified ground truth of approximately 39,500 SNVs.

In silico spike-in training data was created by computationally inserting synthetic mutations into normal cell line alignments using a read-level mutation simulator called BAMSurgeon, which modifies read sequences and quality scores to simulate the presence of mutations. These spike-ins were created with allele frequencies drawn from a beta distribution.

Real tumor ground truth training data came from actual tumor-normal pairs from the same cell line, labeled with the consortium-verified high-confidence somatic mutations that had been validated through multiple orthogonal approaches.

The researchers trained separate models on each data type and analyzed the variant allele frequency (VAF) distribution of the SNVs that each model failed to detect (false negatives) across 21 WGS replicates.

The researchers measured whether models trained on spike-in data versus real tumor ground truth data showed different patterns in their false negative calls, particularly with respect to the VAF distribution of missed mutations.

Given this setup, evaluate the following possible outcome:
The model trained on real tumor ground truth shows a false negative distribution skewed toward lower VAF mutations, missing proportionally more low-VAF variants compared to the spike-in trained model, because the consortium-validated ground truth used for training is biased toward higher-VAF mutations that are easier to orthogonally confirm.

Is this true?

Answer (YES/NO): NO